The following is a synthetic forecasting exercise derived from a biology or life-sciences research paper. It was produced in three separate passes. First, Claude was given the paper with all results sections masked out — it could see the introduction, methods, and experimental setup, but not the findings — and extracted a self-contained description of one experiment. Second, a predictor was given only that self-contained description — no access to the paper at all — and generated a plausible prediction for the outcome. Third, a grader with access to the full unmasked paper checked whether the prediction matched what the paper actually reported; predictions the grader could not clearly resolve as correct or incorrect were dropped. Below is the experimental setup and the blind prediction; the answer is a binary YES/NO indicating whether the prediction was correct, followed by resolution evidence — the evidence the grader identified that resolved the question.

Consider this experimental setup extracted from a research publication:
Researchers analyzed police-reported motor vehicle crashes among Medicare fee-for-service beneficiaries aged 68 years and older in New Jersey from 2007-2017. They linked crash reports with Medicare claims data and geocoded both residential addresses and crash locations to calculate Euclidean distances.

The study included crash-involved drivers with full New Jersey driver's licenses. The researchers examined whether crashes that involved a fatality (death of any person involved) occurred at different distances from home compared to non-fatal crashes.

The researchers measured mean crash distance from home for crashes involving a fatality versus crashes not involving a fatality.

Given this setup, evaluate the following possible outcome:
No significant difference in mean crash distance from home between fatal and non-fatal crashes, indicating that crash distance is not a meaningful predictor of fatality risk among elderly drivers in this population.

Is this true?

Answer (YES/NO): NO